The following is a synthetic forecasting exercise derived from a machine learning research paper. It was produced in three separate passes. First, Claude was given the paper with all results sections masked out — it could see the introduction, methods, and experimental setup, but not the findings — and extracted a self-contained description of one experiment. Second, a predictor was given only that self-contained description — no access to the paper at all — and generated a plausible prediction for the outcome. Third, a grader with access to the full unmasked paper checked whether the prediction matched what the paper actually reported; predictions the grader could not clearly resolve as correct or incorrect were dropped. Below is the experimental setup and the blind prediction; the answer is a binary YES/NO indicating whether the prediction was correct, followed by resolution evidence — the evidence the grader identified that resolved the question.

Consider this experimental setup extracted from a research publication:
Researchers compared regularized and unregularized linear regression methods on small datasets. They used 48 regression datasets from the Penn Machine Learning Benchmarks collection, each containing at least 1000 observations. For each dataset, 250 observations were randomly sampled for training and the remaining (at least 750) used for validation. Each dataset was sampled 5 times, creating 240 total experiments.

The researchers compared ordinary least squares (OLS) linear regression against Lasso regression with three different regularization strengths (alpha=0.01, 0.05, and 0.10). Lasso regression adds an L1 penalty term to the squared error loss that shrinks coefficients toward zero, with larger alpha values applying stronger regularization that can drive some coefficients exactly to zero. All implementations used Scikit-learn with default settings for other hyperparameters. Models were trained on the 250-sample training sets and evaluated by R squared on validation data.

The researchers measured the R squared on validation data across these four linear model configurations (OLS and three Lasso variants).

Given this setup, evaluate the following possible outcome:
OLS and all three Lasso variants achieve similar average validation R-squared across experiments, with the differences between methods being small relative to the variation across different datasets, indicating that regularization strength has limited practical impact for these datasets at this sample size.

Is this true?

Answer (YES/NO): NO